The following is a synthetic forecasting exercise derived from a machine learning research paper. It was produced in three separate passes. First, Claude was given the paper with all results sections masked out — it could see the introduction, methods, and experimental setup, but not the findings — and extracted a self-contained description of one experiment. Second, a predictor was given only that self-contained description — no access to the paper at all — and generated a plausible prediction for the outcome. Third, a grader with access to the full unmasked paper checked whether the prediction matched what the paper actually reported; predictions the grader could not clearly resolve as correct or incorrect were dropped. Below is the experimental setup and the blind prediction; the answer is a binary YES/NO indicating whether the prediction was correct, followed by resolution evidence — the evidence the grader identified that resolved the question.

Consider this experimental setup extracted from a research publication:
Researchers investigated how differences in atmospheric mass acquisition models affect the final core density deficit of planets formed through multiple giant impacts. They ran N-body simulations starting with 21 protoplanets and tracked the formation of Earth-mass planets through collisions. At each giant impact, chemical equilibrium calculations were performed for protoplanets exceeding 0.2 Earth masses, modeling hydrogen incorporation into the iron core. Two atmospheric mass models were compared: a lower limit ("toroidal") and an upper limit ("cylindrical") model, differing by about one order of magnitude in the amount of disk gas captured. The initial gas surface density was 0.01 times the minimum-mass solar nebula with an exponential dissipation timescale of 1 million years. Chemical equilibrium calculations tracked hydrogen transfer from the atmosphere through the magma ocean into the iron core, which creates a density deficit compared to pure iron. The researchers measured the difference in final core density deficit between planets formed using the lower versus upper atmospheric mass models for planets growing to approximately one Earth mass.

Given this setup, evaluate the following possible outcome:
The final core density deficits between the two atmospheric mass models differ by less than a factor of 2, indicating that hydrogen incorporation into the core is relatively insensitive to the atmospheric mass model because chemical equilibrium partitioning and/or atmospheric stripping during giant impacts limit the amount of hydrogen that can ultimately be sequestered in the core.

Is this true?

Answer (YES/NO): YES